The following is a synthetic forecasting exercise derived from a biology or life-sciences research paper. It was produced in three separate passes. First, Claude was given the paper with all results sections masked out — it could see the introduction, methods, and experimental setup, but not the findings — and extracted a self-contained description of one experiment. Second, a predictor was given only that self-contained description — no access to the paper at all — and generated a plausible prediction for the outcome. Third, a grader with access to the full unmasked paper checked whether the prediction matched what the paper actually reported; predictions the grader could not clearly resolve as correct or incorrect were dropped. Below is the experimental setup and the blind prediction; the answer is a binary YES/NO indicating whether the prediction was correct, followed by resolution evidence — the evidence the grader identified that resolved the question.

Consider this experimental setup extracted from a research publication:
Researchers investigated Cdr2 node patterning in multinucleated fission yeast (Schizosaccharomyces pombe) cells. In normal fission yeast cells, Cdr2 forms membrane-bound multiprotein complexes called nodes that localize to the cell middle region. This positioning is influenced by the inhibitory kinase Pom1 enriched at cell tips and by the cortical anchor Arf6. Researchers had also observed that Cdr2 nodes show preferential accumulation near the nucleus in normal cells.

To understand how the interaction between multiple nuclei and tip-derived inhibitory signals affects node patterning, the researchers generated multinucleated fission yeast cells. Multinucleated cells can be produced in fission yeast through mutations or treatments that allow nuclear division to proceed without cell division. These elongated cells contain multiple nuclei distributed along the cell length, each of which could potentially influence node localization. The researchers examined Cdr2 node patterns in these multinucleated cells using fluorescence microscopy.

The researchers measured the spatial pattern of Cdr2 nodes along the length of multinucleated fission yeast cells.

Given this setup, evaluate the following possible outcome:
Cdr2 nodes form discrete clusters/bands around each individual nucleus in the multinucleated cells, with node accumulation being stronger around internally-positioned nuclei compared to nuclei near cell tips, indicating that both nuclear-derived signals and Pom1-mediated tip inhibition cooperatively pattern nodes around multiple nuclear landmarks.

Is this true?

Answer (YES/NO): NO